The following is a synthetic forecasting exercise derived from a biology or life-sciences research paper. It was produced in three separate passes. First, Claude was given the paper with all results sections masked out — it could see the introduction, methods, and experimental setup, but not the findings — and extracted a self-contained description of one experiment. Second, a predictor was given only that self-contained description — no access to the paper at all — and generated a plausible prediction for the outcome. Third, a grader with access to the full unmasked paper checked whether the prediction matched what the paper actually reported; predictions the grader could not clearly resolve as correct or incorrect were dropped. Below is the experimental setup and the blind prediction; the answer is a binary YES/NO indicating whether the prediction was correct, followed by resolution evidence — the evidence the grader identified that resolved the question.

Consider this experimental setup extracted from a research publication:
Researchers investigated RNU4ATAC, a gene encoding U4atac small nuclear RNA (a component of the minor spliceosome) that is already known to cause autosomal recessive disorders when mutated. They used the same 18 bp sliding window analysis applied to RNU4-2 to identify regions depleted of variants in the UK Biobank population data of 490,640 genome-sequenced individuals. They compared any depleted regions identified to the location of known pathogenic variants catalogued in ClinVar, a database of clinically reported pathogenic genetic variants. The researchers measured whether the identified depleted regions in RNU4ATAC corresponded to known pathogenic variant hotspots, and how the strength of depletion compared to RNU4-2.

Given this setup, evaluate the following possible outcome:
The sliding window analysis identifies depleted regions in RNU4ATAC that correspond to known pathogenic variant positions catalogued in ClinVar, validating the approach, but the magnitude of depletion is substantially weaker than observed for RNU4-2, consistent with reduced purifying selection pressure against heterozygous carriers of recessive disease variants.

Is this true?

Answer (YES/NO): YES